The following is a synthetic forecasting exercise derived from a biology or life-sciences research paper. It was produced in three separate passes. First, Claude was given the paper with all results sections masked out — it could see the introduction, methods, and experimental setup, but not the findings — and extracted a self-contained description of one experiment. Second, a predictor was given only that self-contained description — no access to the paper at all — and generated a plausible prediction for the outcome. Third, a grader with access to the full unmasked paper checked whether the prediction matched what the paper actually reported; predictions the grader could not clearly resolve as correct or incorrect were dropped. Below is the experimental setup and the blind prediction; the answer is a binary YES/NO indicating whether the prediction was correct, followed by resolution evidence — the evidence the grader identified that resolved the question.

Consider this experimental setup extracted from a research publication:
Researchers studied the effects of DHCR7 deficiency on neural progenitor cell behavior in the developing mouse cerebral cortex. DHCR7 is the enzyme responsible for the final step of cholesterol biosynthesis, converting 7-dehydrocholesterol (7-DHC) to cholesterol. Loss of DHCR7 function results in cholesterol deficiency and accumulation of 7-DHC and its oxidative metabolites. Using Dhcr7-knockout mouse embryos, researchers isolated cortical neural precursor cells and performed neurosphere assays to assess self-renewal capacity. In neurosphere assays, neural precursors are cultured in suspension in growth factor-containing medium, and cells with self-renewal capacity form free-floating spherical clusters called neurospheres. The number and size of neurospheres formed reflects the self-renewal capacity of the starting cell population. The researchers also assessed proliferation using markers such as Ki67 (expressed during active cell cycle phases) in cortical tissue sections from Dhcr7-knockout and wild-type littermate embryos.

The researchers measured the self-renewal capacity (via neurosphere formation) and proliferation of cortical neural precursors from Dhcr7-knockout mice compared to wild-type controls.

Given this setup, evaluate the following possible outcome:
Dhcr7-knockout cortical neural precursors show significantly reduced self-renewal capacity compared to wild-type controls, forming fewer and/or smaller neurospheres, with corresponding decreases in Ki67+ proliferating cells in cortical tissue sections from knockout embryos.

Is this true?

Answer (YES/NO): YES